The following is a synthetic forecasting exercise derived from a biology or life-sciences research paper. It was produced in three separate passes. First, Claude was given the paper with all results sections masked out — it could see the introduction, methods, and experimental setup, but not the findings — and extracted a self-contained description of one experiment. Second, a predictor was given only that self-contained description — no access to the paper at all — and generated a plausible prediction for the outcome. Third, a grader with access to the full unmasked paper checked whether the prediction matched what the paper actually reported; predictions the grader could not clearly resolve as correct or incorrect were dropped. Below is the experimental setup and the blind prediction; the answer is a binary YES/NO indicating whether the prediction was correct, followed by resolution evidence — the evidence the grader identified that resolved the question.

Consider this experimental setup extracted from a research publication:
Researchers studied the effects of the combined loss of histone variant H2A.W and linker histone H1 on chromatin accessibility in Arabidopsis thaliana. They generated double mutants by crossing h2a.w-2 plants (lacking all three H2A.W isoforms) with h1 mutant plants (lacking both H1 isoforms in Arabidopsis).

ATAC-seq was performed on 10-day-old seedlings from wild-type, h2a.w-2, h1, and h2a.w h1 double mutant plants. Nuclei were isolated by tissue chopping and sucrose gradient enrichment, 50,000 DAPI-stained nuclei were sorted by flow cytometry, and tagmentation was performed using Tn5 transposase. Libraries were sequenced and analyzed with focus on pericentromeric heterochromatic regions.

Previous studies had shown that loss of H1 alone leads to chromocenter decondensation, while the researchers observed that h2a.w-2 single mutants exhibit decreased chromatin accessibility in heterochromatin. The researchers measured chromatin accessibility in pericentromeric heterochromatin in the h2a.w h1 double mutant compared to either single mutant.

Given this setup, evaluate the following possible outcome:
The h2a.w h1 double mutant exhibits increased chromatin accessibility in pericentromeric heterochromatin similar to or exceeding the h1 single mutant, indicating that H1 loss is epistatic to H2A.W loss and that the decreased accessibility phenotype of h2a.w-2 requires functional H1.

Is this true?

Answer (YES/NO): NO